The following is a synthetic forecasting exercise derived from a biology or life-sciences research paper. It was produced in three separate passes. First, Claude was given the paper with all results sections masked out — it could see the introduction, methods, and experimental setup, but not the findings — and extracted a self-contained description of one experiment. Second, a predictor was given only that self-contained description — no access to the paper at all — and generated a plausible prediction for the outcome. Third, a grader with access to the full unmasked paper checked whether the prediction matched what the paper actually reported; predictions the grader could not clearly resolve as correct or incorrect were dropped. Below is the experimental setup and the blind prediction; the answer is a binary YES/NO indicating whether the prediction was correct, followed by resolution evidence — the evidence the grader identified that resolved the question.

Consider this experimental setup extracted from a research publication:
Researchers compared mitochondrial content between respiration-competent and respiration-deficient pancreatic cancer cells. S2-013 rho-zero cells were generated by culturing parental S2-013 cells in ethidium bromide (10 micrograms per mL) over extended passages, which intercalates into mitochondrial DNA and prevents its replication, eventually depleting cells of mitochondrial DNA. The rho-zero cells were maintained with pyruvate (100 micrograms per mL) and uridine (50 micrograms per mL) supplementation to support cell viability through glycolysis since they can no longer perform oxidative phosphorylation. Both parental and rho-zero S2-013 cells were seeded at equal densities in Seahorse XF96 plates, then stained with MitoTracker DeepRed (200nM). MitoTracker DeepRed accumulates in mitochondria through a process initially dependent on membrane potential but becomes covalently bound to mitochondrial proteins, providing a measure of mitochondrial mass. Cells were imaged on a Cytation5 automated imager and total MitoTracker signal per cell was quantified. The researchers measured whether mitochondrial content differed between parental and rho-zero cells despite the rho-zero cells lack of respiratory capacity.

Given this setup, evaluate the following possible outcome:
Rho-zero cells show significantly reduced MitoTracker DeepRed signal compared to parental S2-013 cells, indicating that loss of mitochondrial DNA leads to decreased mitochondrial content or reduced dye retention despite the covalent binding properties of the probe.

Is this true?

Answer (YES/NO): YES